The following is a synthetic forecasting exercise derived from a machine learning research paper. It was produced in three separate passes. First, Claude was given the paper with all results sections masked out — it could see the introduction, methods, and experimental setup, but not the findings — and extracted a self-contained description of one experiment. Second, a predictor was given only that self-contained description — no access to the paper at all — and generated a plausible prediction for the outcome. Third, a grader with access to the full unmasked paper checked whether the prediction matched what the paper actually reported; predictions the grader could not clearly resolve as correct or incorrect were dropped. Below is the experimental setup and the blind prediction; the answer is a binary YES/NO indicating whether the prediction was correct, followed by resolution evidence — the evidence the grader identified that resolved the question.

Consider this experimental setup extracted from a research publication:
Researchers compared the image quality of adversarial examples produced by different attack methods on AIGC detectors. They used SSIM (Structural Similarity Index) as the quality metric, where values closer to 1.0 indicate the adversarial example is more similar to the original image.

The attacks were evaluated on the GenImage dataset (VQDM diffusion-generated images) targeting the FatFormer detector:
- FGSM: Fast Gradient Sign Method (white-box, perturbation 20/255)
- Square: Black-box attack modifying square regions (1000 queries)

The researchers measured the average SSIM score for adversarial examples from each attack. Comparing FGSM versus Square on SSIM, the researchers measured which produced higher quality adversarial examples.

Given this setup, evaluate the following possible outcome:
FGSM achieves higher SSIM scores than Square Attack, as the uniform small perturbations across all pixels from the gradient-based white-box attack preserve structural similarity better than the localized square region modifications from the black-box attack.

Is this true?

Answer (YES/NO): YES